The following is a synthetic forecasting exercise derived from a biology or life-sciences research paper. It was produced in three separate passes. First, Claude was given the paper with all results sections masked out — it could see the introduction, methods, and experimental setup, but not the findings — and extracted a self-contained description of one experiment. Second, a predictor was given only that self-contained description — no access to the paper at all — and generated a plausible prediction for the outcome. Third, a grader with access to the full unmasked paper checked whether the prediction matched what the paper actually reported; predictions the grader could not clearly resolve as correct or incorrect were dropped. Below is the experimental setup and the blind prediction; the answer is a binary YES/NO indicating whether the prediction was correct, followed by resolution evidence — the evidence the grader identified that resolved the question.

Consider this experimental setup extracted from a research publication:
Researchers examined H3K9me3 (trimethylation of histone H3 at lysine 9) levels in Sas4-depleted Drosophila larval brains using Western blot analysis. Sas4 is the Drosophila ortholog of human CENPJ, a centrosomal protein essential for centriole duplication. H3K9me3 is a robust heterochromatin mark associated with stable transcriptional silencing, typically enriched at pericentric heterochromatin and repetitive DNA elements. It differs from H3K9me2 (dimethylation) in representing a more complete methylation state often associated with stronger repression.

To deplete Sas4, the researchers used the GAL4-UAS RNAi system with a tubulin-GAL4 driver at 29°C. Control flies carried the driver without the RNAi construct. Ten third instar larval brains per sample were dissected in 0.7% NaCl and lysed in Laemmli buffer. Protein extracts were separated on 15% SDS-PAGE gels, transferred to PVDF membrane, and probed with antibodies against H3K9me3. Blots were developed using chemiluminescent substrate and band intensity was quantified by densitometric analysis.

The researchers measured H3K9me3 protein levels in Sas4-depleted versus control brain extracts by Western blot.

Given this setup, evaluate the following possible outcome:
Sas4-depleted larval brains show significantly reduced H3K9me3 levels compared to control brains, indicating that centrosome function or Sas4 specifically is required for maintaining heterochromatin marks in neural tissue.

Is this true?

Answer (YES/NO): YES